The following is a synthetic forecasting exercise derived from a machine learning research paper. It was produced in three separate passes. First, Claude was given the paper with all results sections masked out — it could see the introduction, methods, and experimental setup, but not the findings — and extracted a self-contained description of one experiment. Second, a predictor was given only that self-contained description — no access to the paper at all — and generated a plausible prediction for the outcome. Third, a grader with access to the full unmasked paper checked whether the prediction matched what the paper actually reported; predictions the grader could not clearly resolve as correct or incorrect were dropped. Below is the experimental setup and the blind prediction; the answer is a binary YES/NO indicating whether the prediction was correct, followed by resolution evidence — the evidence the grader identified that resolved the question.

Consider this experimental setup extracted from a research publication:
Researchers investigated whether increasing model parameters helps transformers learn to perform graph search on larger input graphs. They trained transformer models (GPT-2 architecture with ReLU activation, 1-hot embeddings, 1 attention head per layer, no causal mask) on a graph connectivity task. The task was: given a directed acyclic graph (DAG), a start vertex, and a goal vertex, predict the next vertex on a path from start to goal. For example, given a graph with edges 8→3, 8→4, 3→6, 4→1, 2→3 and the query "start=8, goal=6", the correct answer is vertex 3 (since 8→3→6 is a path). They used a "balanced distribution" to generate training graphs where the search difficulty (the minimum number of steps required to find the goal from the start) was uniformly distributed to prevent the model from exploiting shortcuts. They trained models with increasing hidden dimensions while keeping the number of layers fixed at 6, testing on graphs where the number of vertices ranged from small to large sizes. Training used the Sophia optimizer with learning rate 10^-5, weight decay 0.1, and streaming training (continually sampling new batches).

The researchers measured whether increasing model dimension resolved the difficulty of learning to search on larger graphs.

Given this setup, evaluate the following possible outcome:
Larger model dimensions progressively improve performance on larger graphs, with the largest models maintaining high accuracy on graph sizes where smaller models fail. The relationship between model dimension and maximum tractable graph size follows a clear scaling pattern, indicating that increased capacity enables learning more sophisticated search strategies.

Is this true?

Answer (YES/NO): NO